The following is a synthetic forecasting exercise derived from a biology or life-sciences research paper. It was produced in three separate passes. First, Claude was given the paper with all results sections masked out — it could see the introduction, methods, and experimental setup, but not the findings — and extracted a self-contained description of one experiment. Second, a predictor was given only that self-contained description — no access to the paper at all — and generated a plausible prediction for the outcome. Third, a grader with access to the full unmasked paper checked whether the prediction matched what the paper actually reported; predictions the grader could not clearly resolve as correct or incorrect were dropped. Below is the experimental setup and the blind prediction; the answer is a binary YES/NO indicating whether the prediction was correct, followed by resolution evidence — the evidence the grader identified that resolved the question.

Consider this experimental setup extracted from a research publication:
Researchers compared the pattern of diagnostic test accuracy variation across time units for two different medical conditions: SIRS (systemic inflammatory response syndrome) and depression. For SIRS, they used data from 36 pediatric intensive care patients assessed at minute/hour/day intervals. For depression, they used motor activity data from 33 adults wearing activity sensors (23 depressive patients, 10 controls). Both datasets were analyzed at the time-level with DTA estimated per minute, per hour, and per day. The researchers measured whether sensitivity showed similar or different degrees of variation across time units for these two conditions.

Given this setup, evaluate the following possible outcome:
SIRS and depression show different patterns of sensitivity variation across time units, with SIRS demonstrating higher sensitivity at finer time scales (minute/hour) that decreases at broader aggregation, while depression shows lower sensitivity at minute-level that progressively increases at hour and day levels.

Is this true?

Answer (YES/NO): NO